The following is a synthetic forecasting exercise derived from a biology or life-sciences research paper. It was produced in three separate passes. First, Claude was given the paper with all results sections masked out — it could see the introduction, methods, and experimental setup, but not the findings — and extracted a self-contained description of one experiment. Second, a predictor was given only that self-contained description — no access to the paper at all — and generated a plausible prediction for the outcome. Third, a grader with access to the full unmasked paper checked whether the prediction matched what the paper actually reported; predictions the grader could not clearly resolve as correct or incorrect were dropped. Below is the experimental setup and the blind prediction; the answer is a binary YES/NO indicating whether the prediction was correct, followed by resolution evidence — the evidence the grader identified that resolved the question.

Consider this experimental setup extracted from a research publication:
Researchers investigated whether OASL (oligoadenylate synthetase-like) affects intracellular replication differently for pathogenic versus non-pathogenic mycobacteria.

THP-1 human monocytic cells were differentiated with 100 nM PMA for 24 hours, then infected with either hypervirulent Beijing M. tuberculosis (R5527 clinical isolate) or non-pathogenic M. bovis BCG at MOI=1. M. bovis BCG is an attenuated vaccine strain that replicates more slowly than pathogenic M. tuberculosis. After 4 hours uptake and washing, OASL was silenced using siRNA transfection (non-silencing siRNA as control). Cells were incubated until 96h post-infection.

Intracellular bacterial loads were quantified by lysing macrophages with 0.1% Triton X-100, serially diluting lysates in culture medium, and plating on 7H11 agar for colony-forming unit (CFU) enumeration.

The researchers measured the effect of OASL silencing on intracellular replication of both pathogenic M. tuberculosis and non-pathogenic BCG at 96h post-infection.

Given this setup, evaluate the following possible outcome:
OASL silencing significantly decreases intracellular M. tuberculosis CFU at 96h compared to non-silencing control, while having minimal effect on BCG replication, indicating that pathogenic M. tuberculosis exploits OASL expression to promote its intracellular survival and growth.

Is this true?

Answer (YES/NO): NO